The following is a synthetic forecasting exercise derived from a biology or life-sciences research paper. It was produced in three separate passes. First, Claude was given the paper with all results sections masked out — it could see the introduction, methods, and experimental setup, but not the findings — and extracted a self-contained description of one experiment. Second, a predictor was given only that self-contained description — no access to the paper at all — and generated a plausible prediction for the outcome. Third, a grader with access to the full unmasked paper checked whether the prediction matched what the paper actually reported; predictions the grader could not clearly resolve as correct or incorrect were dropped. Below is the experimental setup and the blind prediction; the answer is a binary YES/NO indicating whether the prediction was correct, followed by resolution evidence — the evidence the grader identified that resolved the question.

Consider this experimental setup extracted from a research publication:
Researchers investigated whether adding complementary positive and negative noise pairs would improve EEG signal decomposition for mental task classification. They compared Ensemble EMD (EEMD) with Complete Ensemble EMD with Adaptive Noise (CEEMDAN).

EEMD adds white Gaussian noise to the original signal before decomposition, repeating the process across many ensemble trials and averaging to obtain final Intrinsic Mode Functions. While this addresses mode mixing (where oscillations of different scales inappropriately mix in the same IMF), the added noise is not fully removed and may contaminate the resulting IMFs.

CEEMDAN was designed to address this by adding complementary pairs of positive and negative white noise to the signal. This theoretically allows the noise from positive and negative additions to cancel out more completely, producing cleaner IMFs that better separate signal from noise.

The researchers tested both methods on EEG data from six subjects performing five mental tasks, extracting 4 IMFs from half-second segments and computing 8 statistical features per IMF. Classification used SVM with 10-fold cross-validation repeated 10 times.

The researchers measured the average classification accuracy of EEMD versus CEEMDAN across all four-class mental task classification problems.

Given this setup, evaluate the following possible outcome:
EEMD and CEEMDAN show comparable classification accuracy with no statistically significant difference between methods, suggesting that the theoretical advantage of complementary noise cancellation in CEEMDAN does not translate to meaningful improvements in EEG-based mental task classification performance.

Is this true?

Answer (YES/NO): NO